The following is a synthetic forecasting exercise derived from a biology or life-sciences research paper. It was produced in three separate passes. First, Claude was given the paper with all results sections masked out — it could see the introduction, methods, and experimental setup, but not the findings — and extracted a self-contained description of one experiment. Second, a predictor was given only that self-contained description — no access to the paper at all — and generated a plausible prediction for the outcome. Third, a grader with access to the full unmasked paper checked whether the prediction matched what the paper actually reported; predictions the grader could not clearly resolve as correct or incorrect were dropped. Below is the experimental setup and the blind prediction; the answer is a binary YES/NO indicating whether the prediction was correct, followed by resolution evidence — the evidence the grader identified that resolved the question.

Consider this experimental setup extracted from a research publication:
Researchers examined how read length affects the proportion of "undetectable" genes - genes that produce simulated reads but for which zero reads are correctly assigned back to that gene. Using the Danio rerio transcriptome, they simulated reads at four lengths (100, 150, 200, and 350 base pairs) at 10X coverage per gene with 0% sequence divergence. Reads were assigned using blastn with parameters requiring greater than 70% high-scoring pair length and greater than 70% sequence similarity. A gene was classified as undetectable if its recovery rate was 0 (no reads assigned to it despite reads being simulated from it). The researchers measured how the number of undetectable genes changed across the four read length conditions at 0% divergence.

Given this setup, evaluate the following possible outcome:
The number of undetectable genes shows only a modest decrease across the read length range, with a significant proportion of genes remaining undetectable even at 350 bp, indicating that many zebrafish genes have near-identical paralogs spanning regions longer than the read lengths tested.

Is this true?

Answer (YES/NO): NO